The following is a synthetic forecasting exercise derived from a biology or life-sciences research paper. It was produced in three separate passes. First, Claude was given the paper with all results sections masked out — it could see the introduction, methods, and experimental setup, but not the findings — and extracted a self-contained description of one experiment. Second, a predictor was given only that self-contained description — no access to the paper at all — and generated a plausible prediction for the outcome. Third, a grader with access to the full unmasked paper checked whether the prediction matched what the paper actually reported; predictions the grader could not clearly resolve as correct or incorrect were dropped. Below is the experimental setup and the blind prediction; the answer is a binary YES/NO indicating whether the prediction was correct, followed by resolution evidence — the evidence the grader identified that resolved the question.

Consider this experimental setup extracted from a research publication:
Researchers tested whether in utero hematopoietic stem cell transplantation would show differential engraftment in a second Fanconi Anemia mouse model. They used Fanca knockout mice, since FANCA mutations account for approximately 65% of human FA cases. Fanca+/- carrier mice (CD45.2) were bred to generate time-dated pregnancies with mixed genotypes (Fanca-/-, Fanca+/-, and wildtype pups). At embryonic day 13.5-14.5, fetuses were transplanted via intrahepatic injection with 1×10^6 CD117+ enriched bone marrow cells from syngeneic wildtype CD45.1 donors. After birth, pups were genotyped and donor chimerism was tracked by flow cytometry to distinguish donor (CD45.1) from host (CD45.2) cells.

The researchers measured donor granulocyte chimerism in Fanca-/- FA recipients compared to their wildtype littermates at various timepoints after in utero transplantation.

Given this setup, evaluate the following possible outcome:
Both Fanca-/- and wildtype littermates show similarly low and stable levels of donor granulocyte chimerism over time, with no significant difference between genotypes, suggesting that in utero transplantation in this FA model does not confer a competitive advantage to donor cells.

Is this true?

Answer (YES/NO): NO